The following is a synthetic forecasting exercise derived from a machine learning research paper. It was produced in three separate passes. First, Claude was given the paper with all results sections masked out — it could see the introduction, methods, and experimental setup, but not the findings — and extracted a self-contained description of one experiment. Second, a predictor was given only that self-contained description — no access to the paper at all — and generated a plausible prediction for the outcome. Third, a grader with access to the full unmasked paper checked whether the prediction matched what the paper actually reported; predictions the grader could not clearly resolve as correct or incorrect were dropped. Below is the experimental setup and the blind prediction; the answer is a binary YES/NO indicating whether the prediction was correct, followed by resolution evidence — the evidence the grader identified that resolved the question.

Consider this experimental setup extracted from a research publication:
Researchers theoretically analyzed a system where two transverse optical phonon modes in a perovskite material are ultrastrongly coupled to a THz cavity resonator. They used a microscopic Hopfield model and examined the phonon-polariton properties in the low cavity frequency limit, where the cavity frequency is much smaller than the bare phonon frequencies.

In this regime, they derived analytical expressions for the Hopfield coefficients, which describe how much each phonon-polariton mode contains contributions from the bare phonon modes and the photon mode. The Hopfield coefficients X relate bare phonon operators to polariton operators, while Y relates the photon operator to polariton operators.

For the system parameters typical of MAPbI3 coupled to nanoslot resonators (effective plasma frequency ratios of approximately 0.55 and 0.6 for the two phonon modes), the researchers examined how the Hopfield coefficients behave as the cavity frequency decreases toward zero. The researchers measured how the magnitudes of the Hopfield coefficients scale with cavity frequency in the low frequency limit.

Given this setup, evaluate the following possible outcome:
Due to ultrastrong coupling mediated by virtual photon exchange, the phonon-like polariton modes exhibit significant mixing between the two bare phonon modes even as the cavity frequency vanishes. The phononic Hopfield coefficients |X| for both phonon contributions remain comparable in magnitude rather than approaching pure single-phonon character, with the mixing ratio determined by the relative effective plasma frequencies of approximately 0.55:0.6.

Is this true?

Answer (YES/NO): NO